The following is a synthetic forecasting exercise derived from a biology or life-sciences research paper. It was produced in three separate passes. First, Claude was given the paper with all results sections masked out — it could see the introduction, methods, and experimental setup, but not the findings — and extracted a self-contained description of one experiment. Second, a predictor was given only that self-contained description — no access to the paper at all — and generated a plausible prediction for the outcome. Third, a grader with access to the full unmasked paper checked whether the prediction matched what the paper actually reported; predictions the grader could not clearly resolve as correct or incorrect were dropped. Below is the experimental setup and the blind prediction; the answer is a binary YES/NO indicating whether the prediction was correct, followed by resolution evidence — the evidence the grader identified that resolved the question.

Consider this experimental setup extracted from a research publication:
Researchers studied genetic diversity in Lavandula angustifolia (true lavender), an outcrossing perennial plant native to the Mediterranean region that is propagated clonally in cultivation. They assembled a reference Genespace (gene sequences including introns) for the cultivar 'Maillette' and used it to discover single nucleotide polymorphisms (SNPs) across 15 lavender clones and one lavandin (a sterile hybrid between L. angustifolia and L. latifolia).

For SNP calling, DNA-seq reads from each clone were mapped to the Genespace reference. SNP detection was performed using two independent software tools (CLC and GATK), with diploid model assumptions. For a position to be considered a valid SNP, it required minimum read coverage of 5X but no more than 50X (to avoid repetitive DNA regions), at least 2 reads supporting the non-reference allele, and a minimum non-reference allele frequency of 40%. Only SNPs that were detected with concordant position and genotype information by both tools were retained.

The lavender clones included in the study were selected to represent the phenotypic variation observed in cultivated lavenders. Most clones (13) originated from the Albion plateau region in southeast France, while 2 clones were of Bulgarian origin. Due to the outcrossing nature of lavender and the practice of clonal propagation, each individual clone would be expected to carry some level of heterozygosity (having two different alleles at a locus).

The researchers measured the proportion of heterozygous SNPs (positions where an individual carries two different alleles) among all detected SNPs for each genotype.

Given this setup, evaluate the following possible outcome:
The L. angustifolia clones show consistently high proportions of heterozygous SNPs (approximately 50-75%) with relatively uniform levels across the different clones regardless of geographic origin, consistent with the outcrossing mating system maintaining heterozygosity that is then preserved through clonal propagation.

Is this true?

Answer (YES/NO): YES